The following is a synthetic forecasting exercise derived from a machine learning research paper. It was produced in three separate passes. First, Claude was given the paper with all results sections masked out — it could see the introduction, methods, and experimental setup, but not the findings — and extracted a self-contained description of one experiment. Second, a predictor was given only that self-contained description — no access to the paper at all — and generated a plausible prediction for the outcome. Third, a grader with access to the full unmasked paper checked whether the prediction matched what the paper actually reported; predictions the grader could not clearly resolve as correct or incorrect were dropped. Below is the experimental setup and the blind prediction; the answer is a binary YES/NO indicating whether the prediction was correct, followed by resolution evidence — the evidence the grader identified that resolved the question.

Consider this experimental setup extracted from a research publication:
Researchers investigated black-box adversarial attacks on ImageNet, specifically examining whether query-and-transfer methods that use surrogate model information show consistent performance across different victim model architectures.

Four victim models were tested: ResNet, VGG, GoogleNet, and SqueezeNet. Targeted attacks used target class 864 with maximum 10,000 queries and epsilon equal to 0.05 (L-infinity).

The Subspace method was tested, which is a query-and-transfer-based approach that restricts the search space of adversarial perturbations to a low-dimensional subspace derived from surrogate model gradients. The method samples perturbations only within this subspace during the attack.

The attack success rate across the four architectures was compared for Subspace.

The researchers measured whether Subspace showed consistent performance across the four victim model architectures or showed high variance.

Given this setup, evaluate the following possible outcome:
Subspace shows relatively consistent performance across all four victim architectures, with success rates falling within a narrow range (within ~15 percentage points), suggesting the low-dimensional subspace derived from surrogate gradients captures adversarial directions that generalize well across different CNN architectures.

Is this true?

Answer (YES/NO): NO